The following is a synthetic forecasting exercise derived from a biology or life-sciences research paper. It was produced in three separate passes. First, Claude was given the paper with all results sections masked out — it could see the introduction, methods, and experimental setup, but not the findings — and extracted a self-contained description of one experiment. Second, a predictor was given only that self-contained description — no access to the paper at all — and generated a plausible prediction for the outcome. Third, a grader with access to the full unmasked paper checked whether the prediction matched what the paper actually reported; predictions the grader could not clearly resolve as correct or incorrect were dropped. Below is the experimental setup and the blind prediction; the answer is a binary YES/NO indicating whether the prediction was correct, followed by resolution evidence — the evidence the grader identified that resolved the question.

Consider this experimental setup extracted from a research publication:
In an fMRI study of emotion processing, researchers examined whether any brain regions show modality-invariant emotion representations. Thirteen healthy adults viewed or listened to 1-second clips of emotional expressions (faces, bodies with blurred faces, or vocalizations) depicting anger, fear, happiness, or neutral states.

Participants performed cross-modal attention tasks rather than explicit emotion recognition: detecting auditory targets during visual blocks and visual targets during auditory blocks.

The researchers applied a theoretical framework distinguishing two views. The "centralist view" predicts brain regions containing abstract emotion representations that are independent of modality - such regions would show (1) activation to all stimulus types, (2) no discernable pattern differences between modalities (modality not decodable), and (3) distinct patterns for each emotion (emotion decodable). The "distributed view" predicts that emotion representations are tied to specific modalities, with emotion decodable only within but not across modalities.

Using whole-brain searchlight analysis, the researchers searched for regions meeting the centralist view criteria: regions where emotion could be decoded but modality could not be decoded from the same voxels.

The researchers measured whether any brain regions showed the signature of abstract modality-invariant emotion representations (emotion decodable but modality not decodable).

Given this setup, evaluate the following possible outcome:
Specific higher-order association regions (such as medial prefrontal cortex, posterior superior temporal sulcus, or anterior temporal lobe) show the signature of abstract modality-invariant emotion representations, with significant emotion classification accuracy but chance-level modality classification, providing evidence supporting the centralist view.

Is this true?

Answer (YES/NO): NO